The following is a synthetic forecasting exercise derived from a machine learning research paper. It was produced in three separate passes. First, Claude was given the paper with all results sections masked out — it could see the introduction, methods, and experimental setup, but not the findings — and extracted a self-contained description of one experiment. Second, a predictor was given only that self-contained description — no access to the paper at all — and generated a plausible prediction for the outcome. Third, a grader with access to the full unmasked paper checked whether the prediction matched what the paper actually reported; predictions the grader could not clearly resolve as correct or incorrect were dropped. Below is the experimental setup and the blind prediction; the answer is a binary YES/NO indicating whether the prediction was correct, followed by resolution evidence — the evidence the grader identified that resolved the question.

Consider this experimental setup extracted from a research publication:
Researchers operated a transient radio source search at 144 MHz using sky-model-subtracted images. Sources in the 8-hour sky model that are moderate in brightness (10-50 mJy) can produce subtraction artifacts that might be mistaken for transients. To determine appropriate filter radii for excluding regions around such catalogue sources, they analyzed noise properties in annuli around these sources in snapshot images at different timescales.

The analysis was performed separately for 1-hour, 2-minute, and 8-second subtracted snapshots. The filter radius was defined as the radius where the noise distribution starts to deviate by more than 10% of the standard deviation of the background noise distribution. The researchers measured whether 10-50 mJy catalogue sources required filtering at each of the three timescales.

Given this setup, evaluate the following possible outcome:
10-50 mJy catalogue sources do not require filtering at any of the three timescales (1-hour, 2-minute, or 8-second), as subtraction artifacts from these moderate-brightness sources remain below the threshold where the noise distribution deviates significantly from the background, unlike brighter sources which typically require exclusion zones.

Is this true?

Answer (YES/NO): NO